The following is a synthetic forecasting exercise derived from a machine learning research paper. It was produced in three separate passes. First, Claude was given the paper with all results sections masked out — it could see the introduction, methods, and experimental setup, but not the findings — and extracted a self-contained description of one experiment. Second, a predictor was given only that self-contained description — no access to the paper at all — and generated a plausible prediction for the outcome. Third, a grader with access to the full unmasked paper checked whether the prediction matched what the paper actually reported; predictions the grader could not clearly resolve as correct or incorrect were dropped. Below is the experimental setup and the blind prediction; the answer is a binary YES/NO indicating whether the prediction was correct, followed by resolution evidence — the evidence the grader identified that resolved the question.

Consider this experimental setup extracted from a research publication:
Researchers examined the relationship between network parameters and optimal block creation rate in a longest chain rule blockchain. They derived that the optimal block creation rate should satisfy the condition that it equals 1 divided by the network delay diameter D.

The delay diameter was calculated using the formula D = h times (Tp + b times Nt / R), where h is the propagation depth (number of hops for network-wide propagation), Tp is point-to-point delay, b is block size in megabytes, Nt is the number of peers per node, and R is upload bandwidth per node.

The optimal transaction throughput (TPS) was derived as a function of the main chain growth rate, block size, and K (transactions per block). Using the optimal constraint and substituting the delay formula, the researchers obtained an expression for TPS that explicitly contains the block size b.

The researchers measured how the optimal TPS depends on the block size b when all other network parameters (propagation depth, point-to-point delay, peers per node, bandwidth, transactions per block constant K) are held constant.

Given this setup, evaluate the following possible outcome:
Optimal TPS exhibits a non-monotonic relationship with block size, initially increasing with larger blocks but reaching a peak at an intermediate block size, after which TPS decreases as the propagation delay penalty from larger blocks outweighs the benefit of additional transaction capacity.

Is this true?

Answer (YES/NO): NO